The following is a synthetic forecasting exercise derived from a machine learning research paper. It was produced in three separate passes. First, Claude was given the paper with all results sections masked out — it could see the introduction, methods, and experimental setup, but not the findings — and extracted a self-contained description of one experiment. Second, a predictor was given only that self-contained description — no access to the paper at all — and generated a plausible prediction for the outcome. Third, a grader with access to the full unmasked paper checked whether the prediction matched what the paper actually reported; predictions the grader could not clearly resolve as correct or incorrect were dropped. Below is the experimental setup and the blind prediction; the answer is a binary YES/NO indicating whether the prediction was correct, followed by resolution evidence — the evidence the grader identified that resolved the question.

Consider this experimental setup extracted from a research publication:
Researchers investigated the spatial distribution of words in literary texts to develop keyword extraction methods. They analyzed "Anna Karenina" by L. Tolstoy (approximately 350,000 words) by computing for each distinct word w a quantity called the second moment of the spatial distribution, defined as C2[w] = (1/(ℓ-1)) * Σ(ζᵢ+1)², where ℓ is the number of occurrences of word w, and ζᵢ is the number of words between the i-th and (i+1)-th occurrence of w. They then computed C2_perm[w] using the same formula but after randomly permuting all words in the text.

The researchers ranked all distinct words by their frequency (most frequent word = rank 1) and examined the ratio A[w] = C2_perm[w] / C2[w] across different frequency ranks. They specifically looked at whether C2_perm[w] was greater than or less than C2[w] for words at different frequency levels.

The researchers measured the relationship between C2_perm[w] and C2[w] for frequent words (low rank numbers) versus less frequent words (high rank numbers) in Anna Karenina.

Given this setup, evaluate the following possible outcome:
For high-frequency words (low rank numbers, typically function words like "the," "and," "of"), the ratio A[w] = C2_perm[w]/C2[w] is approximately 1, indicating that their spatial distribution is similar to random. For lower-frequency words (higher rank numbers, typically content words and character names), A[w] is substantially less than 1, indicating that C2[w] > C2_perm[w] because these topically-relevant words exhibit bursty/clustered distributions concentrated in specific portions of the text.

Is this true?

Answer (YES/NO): NO